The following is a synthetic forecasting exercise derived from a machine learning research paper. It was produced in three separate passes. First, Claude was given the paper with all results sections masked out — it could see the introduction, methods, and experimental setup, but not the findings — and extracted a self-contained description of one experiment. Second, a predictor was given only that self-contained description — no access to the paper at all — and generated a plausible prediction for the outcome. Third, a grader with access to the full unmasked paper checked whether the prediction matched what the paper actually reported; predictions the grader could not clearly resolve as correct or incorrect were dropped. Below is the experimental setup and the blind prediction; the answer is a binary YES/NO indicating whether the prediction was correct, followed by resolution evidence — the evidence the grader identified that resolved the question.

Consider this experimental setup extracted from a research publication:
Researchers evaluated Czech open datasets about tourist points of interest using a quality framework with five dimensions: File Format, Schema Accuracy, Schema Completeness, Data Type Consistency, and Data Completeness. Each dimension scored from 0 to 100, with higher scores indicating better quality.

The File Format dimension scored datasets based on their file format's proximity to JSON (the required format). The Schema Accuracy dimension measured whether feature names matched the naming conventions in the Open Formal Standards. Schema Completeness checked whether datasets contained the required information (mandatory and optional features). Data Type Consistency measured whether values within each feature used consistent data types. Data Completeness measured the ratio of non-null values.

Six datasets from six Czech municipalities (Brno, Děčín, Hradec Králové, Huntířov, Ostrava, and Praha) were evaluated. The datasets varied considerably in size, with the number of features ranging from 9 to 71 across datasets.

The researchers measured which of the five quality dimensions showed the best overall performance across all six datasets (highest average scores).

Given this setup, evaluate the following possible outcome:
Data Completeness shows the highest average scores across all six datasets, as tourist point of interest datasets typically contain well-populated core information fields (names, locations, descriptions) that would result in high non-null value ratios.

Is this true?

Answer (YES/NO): YES